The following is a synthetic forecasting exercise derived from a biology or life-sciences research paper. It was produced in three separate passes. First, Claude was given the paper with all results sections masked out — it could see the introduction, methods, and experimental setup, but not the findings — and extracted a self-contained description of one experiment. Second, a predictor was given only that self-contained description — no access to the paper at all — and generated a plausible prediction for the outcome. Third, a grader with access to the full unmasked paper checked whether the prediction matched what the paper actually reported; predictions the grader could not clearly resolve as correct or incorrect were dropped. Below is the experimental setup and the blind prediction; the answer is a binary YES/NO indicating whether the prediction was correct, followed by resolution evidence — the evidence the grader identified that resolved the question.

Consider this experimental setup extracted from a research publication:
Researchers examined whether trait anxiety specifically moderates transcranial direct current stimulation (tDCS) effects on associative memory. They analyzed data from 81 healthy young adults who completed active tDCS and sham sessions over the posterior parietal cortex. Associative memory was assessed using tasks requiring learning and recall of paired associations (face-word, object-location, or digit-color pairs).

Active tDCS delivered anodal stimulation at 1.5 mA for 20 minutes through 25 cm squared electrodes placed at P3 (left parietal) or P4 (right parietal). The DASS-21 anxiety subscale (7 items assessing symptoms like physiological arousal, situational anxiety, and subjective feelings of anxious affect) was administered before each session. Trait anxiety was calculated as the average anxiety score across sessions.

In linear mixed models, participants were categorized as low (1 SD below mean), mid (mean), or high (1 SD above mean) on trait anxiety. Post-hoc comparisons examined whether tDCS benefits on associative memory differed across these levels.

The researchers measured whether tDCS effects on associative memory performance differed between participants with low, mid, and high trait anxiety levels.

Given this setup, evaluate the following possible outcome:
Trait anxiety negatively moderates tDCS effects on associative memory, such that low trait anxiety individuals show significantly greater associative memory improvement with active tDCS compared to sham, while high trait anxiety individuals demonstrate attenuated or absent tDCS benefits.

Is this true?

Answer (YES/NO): NO